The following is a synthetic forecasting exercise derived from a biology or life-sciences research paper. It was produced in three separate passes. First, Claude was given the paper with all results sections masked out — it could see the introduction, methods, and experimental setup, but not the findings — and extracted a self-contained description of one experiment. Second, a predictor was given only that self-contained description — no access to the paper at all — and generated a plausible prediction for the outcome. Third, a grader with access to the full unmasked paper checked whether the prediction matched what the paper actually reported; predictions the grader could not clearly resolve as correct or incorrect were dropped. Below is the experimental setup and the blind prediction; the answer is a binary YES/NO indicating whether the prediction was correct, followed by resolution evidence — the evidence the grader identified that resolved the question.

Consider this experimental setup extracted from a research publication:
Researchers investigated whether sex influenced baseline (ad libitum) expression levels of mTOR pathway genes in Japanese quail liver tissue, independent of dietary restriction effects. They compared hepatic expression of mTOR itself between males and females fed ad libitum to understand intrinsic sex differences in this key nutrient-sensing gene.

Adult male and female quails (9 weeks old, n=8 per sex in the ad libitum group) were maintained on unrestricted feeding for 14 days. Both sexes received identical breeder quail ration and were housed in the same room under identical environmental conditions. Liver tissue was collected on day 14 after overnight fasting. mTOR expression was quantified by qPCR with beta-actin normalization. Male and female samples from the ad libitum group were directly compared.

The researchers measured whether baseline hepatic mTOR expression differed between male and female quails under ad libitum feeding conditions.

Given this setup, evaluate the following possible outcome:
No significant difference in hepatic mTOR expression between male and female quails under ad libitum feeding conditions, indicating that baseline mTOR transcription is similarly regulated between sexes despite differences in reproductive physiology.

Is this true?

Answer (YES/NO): NO